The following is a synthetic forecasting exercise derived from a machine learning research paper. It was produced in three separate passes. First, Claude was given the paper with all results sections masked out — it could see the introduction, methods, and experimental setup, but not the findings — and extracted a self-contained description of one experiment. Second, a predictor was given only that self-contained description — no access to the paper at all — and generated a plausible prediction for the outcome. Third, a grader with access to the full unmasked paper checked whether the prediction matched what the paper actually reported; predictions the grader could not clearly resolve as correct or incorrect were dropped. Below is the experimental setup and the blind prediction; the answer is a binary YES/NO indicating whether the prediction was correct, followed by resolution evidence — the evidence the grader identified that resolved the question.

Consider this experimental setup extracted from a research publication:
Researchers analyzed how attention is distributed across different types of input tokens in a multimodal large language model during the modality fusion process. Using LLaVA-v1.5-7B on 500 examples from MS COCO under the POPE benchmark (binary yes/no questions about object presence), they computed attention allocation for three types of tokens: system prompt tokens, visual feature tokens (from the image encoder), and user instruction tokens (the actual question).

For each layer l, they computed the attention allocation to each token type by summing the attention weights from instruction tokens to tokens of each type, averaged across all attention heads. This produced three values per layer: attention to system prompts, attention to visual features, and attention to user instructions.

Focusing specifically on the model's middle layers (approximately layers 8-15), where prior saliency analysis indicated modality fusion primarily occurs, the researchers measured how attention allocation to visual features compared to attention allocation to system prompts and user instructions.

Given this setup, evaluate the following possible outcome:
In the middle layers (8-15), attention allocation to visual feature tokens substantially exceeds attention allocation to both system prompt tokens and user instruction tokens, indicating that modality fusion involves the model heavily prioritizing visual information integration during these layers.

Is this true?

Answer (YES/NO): NO